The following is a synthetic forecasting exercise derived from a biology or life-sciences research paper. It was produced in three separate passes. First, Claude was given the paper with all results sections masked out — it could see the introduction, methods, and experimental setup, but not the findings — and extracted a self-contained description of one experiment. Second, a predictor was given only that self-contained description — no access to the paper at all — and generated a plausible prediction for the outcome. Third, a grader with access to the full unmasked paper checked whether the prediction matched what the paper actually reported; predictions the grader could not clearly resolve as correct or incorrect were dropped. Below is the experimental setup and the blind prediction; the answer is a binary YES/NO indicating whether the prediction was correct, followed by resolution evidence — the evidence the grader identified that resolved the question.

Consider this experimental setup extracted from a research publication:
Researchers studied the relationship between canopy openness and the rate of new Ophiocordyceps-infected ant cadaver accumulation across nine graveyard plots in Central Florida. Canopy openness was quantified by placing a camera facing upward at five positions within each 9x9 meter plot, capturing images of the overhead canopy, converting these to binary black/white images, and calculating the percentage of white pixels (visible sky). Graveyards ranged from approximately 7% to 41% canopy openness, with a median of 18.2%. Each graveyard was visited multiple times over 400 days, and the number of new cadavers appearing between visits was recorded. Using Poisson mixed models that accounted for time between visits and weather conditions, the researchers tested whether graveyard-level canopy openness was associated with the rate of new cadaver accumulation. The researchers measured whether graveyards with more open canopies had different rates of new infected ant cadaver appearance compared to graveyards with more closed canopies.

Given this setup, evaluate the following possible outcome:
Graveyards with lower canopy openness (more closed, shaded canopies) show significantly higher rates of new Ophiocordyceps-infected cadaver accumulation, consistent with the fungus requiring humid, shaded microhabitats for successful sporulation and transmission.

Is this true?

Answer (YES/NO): NO